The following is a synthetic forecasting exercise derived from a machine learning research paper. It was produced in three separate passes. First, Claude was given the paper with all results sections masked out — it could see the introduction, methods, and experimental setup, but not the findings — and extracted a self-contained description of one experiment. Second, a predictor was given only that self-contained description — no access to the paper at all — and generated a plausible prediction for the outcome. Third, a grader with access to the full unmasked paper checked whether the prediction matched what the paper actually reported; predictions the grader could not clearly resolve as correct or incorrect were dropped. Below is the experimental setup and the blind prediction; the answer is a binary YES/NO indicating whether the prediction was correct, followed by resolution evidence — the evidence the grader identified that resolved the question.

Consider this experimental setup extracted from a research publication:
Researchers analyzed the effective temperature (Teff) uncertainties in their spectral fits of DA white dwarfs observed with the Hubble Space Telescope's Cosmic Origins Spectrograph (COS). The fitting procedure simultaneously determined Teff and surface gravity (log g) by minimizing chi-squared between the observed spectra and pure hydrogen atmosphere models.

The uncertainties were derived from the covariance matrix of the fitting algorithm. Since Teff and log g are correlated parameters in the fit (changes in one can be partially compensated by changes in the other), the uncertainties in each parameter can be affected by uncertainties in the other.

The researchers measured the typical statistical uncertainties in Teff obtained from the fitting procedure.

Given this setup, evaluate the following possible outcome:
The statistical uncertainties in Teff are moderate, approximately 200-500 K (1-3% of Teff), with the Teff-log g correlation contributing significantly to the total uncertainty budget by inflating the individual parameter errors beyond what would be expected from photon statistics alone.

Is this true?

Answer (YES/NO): NO